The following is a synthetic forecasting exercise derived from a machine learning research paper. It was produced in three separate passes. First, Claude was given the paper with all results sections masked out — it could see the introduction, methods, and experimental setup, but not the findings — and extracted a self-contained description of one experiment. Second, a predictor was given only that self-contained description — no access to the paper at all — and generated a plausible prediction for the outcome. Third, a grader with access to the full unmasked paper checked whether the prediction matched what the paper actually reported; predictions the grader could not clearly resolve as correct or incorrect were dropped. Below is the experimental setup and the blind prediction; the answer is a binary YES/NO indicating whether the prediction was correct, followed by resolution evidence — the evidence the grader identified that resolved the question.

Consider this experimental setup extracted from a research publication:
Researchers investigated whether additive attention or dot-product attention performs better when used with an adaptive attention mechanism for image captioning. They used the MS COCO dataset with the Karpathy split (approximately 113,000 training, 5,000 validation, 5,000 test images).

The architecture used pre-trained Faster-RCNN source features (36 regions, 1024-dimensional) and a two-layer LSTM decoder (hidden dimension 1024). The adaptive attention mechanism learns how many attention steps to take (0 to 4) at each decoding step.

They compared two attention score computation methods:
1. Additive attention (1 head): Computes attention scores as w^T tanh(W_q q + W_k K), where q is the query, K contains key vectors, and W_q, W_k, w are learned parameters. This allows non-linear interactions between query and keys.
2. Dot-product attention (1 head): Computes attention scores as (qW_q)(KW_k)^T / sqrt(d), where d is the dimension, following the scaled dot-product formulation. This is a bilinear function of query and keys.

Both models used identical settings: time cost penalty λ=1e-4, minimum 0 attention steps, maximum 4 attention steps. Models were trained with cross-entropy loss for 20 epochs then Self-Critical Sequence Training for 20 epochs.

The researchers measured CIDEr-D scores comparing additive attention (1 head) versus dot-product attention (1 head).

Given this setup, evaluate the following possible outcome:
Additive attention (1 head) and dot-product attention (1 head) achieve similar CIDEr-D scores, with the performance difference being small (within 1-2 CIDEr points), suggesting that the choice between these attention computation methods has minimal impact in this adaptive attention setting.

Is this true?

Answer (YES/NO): NO